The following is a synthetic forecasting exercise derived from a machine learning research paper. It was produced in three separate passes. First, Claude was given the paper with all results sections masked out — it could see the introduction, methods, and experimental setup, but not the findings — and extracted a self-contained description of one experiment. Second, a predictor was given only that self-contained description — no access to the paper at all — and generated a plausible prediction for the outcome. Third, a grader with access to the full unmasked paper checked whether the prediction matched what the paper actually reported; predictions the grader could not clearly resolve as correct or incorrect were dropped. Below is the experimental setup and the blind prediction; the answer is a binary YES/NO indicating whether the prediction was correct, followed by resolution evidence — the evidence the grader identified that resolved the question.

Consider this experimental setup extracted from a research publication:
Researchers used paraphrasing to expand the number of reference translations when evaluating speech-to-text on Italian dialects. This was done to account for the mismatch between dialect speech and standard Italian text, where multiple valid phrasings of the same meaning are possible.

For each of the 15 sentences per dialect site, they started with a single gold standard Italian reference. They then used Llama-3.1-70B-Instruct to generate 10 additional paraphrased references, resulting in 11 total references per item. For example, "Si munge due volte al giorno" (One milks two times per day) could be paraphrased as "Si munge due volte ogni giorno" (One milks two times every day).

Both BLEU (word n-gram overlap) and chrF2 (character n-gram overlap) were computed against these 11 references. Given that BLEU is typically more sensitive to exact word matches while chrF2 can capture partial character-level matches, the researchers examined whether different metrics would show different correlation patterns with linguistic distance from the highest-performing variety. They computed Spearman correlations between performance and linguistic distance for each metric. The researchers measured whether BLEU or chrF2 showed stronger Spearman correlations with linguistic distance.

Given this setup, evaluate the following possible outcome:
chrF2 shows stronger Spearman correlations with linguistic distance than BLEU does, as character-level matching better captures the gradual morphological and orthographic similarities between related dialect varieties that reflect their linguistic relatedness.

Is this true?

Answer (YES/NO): YES